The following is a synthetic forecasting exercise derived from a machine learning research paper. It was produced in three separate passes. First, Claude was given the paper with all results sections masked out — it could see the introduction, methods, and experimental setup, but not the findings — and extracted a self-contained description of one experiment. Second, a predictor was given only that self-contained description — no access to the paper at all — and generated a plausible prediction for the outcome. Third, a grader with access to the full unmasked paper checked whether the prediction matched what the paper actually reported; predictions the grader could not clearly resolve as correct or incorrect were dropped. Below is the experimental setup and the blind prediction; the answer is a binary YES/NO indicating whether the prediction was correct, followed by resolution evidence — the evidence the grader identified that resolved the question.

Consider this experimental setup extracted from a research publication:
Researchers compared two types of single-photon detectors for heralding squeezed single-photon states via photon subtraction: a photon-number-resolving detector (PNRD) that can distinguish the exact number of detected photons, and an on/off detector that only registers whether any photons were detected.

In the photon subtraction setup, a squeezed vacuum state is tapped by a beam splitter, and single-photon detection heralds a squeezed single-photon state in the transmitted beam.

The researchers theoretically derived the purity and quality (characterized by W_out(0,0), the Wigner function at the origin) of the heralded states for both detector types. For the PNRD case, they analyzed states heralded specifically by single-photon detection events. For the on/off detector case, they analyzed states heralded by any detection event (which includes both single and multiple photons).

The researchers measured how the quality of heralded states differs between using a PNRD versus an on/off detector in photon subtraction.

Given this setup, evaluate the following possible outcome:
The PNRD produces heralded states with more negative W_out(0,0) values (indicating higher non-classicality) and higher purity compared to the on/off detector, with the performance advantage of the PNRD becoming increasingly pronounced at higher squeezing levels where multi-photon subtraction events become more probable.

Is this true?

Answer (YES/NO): NO